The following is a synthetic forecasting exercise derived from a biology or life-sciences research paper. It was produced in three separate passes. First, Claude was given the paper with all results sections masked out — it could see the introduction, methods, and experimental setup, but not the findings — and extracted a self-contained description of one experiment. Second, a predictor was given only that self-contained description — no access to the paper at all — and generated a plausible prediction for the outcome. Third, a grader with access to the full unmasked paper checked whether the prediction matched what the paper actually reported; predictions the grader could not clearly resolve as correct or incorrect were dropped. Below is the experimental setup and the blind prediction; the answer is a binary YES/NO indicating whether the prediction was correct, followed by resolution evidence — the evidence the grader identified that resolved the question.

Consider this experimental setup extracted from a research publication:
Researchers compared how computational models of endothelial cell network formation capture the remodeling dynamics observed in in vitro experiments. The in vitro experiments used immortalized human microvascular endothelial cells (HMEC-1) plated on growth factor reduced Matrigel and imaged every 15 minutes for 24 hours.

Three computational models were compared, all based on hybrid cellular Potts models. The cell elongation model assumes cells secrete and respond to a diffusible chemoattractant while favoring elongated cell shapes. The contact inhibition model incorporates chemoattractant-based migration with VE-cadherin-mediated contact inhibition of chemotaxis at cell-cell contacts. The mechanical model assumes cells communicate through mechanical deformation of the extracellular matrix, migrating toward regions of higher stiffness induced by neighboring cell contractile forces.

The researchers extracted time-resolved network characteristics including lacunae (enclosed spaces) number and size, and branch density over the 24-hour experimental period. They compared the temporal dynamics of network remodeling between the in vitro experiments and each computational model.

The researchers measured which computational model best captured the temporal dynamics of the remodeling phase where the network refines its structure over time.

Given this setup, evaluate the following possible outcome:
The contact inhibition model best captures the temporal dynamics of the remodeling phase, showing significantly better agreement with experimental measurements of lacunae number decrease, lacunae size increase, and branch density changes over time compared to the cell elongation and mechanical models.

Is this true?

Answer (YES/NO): NO